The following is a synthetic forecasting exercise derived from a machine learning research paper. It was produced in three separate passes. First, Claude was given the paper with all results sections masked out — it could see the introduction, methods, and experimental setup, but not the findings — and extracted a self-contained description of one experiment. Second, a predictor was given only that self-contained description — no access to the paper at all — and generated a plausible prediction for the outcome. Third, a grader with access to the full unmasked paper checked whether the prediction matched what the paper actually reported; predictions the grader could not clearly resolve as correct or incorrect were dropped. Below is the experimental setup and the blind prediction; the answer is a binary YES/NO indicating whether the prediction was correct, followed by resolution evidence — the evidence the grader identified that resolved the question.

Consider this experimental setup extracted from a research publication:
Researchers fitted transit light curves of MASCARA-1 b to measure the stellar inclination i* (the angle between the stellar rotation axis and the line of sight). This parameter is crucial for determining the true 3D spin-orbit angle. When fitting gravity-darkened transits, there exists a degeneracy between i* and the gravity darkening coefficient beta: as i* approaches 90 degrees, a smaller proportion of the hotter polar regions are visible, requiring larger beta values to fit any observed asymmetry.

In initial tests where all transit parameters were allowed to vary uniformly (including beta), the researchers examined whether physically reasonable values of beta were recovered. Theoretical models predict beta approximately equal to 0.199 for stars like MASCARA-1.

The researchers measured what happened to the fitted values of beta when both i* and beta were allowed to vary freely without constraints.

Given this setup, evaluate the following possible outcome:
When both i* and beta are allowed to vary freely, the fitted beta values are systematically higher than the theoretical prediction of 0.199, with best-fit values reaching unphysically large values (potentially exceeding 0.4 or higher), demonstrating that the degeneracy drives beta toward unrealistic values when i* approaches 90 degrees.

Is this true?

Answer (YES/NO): YES